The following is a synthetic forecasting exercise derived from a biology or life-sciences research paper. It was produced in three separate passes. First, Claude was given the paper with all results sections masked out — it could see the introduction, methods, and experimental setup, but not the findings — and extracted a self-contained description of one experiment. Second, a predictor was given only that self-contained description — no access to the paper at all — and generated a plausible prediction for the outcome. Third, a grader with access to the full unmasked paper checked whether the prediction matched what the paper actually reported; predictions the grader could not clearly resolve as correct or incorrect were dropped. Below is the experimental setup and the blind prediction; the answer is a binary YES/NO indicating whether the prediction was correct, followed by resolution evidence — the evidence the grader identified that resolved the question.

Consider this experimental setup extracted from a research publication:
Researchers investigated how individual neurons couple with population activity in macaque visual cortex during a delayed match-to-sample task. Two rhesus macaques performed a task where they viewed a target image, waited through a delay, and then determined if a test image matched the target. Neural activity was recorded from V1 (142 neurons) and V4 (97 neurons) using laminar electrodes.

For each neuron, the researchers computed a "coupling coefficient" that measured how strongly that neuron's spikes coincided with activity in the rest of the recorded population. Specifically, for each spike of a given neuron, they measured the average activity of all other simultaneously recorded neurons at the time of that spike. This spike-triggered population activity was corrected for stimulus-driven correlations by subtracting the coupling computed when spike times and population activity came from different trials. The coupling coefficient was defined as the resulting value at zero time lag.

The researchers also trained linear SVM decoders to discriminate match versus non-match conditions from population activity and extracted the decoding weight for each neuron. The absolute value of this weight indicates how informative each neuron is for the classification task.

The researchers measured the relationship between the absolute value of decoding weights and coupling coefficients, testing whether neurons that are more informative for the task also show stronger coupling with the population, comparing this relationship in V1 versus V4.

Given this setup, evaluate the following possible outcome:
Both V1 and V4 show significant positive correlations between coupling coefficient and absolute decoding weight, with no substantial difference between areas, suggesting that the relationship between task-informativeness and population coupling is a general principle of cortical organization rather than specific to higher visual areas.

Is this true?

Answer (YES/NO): NO